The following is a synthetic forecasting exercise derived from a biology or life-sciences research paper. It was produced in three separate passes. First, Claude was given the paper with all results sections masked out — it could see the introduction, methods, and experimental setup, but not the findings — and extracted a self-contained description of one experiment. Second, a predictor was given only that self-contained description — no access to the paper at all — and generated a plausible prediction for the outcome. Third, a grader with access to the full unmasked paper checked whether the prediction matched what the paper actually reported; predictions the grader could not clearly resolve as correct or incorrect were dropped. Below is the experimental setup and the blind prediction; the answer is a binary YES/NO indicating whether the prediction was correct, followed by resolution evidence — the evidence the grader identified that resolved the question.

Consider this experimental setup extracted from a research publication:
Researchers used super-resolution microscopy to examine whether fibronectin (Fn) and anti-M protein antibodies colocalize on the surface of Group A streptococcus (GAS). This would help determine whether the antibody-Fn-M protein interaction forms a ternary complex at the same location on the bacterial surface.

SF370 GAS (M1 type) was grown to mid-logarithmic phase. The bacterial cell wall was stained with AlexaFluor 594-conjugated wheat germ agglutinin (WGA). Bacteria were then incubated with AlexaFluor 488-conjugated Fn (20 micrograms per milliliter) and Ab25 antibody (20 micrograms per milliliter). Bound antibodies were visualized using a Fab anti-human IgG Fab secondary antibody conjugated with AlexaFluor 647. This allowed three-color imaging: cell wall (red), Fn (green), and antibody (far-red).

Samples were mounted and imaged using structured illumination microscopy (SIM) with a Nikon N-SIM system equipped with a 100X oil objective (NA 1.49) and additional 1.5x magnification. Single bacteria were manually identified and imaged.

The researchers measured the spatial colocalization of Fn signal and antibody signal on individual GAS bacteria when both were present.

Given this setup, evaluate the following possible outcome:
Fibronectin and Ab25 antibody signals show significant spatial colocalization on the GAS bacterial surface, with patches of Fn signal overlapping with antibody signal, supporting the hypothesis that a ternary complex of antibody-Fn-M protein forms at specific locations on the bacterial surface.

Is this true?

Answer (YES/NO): YES